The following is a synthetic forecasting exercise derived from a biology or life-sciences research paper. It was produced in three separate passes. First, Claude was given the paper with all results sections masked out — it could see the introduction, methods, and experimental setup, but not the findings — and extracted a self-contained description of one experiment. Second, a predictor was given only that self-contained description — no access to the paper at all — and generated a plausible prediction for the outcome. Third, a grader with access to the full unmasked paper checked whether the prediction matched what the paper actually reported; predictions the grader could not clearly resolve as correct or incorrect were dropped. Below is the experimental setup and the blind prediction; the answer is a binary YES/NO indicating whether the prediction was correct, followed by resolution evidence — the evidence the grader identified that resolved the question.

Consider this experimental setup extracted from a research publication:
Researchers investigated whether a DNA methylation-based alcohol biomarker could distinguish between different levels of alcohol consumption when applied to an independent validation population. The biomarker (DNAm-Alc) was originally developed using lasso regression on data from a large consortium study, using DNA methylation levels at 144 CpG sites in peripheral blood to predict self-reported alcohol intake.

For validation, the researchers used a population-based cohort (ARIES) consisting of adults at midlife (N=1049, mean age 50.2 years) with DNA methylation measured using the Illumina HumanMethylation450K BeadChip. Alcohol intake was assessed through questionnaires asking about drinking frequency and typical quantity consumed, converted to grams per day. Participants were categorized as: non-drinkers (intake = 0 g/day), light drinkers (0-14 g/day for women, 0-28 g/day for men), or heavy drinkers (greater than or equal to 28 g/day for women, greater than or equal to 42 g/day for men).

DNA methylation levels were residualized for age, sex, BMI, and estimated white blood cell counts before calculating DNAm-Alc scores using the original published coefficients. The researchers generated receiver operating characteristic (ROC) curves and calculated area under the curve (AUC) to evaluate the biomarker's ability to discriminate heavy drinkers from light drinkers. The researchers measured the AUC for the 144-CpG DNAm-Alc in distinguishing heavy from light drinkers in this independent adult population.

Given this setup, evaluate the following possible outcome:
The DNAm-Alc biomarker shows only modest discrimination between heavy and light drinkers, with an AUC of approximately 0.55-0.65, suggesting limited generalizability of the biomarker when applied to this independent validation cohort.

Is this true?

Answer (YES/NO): YES